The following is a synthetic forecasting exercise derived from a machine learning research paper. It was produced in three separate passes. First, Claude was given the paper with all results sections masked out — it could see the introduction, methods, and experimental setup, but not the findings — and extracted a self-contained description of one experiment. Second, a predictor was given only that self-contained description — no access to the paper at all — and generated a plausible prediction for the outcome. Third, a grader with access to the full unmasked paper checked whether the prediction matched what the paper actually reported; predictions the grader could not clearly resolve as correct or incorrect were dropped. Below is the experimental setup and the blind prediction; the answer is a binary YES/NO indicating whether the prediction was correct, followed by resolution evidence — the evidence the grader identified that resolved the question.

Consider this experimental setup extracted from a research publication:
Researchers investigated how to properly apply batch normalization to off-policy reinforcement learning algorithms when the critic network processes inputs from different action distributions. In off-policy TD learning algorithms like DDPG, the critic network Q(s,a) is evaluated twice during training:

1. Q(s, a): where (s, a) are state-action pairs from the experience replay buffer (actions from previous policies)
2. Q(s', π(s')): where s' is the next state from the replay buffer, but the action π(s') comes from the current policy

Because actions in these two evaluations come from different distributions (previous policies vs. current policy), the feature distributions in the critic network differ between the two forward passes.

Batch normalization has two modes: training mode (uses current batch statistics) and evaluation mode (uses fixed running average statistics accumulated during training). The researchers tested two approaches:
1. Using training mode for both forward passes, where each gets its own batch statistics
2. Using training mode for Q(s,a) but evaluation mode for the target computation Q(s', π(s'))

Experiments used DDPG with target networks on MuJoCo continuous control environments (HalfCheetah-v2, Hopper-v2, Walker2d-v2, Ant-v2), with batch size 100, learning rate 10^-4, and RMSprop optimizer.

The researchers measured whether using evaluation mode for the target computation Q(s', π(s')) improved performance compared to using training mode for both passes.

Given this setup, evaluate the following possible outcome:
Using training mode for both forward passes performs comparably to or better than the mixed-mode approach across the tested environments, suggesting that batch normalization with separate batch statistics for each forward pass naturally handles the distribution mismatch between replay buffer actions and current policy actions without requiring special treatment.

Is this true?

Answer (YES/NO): YES